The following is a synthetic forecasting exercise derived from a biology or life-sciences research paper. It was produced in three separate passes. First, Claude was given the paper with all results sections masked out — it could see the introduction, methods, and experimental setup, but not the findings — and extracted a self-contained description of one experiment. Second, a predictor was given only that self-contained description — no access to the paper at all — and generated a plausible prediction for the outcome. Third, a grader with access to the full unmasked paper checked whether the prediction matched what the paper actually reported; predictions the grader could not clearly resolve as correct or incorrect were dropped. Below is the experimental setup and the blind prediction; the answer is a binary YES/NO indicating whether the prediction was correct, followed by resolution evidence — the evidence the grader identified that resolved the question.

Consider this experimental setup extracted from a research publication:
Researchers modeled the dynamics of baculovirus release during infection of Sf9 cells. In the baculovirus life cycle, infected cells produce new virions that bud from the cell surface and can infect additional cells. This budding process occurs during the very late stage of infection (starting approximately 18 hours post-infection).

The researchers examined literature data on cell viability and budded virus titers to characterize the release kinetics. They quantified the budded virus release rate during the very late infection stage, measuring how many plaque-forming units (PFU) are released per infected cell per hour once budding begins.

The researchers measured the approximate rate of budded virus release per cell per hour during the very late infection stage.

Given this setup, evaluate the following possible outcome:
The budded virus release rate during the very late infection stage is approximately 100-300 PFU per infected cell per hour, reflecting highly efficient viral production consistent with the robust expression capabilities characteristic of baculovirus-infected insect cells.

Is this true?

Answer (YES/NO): NO